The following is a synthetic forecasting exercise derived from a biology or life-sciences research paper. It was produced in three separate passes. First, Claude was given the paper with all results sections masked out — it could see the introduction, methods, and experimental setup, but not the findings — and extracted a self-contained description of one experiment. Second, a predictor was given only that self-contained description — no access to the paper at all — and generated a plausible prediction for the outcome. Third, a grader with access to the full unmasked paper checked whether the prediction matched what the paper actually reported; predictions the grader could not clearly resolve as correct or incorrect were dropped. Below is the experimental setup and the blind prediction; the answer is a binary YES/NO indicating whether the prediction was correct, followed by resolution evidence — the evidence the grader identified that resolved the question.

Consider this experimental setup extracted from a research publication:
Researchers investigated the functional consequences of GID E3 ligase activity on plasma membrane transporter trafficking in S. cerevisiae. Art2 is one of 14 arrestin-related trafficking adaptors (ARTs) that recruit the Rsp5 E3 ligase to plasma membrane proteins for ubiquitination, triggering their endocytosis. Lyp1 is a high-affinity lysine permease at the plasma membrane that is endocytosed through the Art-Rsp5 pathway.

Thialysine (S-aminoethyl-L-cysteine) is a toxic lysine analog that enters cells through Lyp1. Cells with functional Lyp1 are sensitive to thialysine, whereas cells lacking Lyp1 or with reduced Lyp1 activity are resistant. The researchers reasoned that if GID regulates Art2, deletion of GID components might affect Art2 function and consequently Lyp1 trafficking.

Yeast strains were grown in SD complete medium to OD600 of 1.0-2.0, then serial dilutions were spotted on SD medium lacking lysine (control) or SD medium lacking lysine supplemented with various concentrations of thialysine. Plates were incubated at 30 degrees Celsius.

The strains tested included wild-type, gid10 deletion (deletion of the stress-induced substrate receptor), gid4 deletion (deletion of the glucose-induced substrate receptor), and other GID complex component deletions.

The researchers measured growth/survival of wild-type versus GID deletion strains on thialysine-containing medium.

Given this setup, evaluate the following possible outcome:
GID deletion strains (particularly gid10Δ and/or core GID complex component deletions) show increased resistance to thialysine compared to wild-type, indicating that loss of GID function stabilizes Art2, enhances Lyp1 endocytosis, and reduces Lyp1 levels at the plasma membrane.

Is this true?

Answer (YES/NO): NO